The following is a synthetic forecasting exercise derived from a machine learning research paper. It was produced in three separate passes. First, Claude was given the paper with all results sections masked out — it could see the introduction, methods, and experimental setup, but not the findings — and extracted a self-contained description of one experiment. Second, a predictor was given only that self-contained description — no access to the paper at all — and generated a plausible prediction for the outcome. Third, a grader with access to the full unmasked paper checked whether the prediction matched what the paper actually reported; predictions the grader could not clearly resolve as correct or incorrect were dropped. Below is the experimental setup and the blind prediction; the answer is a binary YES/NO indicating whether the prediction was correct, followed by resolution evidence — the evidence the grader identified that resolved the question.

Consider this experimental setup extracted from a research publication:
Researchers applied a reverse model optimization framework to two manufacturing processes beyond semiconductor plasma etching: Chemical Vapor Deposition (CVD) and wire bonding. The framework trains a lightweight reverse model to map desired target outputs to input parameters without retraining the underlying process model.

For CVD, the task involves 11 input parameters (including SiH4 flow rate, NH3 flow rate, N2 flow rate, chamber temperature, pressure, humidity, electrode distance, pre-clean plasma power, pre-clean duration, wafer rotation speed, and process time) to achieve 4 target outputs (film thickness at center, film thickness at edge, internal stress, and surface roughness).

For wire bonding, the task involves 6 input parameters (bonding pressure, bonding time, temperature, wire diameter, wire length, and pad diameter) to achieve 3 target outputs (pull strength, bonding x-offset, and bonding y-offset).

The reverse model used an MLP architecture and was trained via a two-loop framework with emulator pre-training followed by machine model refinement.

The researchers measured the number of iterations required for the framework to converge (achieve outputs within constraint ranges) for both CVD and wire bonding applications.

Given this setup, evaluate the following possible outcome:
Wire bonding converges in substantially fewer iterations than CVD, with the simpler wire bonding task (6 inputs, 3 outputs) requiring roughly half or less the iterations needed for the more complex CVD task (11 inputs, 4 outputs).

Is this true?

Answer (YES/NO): NO